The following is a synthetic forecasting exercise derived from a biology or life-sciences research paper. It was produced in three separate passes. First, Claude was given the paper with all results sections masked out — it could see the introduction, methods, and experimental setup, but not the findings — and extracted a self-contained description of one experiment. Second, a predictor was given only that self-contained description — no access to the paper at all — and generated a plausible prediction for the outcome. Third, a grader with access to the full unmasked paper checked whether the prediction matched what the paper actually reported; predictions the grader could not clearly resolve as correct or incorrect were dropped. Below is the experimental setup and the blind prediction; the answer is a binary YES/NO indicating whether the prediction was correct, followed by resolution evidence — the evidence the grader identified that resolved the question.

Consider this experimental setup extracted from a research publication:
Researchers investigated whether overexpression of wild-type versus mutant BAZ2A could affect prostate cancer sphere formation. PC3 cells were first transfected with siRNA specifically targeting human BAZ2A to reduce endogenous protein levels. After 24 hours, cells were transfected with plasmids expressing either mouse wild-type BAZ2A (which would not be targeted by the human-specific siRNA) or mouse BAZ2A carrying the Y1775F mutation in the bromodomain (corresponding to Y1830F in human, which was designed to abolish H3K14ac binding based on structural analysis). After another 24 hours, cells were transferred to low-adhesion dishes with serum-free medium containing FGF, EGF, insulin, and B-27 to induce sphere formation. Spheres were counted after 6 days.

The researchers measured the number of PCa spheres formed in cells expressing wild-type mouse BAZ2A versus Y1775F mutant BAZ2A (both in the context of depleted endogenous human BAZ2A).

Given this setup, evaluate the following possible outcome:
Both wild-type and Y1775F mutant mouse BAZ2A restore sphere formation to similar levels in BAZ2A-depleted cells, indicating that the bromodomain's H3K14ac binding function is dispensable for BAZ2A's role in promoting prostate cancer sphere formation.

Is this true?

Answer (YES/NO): NO